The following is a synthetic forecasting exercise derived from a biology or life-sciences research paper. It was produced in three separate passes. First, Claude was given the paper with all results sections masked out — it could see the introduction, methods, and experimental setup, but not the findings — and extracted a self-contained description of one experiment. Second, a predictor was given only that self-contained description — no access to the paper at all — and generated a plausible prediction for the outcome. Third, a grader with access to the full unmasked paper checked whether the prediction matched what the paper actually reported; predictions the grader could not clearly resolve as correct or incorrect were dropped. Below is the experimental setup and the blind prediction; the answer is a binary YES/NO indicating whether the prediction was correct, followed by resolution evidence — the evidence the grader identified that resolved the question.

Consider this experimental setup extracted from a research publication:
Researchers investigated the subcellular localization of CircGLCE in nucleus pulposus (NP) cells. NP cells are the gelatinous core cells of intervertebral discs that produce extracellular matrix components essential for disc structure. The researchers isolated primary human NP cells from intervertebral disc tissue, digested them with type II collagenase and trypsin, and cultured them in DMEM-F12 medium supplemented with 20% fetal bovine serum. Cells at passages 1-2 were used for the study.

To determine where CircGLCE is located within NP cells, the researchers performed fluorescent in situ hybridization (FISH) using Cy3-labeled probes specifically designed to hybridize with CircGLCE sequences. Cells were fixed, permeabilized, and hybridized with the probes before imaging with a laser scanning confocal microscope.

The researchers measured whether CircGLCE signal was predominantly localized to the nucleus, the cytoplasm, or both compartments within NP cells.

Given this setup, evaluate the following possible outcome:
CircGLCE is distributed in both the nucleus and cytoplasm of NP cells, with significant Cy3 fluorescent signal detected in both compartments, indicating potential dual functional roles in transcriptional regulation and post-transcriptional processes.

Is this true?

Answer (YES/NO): NO